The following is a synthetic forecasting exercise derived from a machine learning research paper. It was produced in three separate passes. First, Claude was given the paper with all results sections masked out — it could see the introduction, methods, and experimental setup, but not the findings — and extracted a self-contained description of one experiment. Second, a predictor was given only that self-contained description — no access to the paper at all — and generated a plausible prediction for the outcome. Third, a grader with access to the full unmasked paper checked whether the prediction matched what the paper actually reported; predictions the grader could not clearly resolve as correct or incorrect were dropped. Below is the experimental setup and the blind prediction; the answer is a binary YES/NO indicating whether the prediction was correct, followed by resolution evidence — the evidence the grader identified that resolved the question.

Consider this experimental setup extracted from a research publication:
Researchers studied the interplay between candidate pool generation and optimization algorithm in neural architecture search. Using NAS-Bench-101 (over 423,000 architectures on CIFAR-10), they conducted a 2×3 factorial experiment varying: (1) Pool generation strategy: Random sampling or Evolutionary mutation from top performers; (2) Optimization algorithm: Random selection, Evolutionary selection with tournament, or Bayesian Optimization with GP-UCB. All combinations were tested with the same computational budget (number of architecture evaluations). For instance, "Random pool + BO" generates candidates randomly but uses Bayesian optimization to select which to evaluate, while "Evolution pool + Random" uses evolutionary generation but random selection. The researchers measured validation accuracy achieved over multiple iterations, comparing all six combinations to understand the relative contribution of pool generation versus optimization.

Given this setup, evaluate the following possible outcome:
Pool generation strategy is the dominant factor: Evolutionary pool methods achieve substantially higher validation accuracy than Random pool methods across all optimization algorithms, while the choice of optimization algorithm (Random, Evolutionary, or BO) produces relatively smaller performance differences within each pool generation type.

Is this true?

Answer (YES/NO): NO